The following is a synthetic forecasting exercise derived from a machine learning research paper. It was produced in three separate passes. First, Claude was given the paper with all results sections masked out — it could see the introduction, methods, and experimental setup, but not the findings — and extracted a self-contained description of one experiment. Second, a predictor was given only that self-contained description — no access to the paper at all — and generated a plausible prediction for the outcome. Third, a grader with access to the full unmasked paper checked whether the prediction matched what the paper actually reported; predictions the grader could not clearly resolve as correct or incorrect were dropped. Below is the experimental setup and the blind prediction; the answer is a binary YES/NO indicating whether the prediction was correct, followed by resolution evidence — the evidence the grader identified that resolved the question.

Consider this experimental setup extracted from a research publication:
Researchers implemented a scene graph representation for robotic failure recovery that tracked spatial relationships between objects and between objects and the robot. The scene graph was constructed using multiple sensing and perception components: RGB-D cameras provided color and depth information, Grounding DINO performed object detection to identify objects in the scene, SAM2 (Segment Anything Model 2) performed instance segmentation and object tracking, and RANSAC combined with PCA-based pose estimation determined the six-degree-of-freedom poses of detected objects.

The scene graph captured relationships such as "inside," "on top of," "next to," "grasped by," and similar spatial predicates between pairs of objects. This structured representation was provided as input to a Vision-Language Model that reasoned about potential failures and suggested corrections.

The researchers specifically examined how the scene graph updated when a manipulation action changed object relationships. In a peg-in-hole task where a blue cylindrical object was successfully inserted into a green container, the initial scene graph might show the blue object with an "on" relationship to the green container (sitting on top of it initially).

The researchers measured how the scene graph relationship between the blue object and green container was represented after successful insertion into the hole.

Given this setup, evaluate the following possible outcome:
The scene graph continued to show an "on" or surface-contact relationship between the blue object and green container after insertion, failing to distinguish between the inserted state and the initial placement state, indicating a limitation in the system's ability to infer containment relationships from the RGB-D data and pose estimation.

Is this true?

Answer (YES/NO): NO